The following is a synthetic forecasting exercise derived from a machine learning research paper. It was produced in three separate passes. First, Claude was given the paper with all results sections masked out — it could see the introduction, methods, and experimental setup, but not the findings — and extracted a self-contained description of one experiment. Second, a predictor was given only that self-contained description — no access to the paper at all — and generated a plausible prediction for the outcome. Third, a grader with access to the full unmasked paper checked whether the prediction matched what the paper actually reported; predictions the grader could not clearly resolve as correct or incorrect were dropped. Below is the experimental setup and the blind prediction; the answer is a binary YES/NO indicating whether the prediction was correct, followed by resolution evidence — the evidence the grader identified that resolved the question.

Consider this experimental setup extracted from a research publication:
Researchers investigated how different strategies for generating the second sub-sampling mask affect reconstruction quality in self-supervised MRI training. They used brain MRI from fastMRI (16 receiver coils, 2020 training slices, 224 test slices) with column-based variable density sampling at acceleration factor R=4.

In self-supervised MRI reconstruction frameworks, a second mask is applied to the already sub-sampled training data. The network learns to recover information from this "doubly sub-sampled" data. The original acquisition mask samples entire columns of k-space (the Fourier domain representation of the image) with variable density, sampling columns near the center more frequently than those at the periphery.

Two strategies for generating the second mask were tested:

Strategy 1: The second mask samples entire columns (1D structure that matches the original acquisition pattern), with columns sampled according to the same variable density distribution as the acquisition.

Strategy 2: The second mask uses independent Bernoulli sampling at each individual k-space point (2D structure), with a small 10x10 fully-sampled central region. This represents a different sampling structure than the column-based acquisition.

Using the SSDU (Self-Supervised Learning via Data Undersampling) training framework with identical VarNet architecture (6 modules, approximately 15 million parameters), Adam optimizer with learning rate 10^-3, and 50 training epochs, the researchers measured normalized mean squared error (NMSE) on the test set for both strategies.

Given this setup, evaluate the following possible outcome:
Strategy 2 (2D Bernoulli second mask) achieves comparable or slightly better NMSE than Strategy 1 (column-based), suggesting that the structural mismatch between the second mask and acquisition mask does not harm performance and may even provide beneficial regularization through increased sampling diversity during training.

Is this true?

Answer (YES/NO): NO